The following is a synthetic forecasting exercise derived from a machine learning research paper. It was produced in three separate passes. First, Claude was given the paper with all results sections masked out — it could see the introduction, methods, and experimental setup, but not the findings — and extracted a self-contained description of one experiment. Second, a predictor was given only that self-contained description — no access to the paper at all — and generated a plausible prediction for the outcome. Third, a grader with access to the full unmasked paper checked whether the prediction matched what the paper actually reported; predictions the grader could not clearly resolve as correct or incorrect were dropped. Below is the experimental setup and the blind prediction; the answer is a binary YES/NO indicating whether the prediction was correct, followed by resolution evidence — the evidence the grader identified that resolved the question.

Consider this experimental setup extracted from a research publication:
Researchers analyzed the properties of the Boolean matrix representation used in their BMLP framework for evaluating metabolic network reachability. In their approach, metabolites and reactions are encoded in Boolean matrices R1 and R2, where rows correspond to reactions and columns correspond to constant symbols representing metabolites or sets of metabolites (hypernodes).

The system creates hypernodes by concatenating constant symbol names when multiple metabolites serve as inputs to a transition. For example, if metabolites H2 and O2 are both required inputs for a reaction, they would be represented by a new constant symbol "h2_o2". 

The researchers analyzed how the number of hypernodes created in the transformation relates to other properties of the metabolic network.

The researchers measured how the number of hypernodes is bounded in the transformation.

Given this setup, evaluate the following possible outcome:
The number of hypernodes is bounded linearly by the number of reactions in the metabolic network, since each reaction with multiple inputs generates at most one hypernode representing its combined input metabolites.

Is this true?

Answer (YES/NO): YES